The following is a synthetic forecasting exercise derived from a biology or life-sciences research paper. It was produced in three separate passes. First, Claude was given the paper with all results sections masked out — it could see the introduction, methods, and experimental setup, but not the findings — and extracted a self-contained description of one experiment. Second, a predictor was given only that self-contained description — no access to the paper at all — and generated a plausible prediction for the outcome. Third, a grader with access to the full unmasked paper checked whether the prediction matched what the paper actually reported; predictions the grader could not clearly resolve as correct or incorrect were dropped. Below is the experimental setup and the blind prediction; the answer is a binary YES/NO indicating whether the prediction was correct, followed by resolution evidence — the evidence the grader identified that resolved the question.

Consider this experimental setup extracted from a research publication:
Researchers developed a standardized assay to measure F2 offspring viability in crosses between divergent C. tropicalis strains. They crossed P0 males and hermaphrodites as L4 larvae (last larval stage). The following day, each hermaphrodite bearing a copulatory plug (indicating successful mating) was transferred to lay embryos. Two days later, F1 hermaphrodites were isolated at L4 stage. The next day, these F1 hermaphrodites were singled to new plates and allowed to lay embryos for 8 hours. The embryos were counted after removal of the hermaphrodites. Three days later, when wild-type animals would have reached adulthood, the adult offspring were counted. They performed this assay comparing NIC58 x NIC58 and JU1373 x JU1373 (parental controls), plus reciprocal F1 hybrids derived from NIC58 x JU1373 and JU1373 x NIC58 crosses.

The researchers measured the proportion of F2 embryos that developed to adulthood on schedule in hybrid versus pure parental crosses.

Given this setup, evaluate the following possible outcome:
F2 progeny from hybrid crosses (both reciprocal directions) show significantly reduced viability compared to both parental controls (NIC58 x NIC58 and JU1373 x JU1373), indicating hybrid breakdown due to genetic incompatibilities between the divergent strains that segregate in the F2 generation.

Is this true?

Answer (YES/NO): YES